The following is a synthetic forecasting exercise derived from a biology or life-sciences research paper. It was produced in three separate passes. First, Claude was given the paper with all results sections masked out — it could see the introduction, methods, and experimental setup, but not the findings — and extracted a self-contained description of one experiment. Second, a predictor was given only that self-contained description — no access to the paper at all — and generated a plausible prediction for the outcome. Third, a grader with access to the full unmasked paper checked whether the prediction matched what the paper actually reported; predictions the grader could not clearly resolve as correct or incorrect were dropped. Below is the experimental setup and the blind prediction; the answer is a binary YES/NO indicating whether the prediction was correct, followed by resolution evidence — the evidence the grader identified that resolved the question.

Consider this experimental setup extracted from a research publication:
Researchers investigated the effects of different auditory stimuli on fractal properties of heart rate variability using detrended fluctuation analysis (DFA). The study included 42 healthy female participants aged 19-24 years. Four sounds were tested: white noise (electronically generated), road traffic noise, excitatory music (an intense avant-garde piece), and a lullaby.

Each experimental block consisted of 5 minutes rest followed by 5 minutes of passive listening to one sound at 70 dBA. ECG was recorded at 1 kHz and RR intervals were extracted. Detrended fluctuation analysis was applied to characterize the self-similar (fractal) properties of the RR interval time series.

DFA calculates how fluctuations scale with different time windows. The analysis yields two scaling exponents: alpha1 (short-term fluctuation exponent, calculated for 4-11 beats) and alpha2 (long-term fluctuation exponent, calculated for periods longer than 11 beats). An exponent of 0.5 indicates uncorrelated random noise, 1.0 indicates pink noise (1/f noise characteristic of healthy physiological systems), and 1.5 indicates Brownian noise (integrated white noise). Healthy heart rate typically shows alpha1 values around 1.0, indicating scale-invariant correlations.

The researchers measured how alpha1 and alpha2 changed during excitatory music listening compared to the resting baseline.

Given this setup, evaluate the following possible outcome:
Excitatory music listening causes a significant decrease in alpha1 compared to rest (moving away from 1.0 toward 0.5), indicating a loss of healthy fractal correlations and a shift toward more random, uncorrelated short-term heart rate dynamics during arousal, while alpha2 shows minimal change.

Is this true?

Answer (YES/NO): NO